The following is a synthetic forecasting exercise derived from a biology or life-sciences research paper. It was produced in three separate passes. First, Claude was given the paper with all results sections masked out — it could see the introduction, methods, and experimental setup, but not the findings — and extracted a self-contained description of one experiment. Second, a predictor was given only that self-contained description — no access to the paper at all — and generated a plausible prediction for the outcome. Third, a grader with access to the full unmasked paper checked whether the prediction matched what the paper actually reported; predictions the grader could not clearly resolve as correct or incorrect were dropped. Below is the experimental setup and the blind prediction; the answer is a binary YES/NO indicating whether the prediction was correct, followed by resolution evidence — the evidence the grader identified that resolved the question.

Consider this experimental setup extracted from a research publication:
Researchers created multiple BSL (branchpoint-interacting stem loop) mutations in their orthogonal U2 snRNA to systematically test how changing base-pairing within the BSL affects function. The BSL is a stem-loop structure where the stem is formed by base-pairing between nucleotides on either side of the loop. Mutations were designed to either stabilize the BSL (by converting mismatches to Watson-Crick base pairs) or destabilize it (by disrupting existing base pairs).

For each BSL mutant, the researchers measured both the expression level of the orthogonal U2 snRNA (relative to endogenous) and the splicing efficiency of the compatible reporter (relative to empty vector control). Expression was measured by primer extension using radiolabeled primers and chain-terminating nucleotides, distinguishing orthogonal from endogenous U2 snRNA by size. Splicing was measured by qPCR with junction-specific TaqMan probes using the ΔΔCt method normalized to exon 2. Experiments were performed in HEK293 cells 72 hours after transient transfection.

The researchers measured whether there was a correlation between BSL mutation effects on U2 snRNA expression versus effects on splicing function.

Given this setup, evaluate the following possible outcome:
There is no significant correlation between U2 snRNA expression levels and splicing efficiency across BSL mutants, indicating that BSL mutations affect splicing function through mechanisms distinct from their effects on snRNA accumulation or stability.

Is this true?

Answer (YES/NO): NO